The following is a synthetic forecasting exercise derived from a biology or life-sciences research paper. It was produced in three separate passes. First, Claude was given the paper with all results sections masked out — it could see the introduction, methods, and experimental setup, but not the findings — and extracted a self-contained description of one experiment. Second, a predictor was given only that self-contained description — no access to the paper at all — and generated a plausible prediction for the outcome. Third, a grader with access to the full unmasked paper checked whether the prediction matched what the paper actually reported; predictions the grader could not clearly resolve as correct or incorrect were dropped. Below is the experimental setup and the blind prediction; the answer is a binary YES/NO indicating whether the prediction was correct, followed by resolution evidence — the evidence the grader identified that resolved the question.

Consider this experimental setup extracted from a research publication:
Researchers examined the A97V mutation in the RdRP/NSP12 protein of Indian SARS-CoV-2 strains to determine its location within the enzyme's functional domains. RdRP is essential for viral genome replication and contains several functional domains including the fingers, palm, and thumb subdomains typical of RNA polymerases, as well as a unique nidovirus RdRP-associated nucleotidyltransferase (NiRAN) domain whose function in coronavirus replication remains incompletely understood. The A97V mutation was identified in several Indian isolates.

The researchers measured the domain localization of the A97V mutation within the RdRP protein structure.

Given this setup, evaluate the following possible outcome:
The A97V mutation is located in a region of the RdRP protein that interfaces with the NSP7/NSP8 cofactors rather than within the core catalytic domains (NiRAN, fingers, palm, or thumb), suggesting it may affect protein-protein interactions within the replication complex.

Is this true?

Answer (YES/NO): NO